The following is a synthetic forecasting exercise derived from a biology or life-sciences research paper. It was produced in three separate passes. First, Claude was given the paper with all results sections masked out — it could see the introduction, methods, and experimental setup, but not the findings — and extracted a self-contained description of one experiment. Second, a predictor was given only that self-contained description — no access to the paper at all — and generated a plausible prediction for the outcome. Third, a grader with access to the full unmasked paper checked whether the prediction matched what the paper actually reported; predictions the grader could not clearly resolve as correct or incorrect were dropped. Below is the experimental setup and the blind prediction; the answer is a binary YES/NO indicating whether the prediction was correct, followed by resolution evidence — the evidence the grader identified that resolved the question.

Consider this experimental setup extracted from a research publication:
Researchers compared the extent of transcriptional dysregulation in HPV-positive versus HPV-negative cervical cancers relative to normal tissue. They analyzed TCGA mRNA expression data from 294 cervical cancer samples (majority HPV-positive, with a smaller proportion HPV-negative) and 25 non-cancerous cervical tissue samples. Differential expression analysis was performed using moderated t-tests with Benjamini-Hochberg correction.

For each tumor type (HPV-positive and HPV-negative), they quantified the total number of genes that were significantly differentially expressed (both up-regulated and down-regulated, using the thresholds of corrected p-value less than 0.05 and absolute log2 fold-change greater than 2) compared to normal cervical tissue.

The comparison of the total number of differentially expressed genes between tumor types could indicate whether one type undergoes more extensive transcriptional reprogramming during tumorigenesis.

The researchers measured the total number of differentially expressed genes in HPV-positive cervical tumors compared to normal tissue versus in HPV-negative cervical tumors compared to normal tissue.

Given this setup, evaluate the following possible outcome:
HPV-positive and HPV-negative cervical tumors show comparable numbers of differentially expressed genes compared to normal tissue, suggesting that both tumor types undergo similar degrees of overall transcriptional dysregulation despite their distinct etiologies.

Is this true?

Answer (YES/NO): YES